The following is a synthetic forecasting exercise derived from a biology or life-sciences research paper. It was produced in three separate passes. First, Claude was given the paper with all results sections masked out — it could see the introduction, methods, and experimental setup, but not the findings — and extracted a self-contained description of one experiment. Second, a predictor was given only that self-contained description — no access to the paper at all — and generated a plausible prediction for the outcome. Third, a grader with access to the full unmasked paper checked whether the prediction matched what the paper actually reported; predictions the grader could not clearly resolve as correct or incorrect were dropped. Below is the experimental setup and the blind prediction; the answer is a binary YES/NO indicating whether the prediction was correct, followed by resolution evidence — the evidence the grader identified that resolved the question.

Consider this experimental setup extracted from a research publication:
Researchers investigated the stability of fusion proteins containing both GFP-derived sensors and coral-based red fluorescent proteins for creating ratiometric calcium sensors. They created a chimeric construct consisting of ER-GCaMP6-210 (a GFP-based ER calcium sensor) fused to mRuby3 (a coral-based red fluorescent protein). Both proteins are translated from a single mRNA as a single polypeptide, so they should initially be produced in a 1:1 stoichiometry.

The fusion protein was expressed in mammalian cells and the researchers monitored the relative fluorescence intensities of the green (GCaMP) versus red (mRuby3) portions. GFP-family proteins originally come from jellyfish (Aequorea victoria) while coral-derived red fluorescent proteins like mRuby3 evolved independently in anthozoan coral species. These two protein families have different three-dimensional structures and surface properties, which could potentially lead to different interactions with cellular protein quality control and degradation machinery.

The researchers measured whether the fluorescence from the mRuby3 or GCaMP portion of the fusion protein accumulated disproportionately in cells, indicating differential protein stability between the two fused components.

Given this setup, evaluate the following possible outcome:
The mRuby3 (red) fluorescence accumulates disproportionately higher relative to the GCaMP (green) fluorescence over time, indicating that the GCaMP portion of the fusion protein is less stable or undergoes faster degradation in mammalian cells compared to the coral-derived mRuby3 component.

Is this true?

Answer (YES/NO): YES